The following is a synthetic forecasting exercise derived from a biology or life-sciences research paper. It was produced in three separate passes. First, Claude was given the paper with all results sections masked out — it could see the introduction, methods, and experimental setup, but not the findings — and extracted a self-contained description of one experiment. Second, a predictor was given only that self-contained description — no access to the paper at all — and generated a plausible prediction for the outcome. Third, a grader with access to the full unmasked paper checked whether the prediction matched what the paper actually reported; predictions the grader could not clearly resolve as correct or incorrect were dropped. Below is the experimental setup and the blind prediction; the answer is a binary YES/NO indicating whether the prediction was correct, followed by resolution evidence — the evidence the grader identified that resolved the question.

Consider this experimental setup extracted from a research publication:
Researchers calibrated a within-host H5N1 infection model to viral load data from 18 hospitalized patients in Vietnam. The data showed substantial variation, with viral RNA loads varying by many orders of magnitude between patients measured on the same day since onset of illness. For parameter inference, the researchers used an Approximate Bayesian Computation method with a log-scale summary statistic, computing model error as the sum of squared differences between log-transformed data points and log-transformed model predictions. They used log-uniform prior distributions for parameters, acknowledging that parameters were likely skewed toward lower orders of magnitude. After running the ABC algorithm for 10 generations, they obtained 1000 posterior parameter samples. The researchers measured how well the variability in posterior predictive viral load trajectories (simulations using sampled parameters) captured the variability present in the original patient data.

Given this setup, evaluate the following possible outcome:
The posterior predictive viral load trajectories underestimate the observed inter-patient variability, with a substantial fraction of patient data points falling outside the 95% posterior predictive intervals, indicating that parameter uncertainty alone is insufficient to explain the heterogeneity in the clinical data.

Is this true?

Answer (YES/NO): YES